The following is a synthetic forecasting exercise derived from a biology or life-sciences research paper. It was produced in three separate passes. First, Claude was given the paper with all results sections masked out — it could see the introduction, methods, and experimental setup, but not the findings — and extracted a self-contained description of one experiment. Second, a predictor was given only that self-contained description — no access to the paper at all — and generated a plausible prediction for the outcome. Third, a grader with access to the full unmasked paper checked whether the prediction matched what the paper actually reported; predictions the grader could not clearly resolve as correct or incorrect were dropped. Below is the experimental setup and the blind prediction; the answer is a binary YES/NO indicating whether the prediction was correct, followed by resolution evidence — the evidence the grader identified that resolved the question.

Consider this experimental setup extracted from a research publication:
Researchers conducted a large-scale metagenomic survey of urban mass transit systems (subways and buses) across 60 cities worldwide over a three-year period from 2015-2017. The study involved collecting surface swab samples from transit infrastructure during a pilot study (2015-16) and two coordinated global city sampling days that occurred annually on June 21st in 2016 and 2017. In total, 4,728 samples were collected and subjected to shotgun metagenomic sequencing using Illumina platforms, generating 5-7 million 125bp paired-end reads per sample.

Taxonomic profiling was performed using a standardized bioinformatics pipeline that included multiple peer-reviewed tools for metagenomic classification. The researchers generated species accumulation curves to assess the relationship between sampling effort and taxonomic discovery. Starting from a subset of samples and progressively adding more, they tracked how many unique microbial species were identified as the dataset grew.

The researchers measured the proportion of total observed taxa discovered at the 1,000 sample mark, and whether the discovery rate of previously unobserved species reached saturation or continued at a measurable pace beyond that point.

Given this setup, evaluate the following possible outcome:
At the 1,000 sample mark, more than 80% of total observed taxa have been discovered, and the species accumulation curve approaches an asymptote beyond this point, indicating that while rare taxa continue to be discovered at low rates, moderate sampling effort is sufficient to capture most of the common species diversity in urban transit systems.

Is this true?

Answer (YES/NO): NO